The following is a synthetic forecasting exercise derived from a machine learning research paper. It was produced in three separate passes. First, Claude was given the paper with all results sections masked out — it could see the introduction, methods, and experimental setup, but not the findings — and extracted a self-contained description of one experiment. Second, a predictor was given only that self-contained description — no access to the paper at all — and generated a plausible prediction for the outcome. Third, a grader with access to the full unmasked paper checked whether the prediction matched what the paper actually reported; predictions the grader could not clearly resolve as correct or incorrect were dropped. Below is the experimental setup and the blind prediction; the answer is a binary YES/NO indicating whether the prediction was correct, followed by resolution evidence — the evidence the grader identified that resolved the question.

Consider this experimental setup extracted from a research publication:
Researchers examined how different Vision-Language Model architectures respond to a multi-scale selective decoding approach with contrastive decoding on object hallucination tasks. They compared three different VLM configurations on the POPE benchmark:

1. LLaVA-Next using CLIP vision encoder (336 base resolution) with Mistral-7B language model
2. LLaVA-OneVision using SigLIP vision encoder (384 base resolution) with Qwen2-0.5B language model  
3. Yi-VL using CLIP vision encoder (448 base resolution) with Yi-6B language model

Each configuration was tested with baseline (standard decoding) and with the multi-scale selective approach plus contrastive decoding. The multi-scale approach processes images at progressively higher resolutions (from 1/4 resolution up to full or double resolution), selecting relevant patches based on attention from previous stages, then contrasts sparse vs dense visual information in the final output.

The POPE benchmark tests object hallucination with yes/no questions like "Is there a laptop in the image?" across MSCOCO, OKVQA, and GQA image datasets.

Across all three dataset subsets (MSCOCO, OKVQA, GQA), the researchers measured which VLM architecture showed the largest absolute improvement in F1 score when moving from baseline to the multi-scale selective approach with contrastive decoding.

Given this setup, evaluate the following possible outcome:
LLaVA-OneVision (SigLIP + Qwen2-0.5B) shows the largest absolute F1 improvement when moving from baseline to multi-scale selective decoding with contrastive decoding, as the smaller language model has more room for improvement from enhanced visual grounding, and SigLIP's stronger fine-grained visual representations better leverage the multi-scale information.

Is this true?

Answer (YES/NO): NO